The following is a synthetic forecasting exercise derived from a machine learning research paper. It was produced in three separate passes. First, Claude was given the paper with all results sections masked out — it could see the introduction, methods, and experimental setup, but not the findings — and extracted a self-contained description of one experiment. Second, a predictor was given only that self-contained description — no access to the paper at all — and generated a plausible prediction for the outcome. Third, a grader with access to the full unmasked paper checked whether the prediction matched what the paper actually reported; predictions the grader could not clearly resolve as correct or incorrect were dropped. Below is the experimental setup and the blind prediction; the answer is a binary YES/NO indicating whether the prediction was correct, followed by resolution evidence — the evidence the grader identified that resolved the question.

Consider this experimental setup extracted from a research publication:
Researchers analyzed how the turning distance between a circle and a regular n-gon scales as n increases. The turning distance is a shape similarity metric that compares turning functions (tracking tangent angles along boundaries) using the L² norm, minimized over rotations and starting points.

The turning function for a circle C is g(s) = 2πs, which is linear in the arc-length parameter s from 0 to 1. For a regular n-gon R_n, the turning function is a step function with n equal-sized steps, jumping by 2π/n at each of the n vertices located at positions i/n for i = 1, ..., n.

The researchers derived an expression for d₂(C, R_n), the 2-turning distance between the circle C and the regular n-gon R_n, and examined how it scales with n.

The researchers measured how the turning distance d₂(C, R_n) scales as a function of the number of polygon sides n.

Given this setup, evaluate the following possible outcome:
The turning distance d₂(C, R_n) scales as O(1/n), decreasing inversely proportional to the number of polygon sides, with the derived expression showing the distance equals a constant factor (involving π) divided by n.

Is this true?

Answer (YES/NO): YES